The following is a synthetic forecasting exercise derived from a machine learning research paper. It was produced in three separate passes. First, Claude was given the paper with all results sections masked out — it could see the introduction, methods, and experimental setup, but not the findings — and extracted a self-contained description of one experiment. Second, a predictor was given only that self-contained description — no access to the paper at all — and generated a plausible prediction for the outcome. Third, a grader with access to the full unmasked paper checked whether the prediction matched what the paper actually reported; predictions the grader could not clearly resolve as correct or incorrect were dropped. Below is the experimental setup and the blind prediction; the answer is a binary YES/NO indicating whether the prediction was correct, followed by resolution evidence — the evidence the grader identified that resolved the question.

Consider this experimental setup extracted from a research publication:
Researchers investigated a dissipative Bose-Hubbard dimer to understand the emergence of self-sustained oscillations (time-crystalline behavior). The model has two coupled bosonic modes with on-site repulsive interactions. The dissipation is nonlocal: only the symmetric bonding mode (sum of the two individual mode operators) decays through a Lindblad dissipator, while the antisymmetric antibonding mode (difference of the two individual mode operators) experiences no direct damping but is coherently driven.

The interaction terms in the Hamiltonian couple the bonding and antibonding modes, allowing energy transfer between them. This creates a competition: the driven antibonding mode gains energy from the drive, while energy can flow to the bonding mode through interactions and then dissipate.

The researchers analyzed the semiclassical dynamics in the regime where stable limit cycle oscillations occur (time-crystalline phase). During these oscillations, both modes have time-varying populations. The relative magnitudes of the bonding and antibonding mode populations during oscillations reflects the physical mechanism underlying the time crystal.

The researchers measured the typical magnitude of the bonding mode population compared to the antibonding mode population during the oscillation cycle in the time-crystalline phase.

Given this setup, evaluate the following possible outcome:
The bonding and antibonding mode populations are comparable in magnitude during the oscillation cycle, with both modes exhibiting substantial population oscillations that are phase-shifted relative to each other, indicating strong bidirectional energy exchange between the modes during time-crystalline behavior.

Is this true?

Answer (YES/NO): NO